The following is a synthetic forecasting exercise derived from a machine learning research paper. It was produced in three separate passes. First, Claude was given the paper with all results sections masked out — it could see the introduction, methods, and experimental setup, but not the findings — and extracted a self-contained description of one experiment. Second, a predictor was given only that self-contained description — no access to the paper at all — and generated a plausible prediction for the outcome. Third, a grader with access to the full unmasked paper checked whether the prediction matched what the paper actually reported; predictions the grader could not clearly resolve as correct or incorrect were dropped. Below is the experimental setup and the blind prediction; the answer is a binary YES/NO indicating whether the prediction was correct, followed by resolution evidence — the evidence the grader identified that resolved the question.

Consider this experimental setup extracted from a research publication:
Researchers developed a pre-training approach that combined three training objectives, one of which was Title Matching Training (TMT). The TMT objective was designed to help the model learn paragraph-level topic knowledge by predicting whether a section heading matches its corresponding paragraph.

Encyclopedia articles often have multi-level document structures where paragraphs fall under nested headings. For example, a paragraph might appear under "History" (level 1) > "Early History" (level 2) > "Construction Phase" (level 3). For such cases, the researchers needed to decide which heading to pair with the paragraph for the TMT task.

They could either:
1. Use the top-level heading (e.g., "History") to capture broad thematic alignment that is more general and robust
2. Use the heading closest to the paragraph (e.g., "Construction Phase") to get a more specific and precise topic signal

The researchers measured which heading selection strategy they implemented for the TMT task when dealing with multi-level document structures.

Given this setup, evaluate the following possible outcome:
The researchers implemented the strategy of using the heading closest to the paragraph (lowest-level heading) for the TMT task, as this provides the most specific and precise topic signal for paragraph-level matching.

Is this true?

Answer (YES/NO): YES